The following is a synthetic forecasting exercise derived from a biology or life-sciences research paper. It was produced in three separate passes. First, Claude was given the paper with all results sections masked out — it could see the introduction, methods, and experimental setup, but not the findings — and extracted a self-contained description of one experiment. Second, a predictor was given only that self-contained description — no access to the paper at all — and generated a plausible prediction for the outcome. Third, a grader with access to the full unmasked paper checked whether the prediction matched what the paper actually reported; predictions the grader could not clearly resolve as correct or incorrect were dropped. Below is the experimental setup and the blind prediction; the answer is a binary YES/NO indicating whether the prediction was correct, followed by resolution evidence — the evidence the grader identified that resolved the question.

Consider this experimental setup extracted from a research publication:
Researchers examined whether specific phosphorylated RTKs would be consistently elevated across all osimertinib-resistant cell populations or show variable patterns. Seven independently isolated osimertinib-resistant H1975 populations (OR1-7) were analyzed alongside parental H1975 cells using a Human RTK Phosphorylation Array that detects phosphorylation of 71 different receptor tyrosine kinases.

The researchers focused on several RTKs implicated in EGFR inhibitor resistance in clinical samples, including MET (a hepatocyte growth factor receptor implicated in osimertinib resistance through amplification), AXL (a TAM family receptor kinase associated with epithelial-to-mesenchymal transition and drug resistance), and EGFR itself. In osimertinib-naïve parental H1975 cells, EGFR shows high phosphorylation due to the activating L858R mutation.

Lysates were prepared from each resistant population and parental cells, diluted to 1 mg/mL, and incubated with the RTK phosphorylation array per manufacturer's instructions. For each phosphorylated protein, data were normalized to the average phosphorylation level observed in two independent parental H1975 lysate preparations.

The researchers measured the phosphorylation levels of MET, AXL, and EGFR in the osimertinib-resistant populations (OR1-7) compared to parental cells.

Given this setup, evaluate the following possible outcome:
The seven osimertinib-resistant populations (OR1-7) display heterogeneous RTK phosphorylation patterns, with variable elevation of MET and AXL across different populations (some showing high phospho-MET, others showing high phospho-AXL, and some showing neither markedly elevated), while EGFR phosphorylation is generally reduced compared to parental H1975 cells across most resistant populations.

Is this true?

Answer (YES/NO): NO